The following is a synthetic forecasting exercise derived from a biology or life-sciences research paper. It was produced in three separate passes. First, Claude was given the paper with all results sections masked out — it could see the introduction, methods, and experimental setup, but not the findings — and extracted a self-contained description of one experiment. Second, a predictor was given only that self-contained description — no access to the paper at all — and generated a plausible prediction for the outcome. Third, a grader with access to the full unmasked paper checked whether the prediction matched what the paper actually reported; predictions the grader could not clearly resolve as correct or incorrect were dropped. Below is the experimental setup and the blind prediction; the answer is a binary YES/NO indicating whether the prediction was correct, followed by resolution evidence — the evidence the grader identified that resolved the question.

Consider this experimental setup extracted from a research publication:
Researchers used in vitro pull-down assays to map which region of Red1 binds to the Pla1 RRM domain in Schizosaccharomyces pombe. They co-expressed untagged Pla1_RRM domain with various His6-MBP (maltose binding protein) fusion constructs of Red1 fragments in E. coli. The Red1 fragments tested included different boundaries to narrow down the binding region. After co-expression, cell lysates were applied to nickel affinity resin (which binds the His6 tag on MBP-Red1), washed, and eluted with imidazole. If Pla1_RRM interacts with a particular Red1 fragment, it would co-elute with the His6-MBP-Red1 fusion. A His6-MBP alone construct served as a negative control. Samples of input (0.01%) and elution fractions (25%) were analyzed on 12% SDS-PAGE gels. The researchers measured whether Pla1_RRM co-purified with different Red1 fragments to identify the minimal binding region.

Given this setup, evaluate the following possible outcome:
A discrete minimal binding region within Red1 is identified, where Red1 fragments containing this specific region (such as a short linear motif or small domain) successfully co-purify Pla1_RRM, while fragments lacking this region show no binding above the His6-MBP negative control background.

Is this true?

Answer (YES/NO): YES